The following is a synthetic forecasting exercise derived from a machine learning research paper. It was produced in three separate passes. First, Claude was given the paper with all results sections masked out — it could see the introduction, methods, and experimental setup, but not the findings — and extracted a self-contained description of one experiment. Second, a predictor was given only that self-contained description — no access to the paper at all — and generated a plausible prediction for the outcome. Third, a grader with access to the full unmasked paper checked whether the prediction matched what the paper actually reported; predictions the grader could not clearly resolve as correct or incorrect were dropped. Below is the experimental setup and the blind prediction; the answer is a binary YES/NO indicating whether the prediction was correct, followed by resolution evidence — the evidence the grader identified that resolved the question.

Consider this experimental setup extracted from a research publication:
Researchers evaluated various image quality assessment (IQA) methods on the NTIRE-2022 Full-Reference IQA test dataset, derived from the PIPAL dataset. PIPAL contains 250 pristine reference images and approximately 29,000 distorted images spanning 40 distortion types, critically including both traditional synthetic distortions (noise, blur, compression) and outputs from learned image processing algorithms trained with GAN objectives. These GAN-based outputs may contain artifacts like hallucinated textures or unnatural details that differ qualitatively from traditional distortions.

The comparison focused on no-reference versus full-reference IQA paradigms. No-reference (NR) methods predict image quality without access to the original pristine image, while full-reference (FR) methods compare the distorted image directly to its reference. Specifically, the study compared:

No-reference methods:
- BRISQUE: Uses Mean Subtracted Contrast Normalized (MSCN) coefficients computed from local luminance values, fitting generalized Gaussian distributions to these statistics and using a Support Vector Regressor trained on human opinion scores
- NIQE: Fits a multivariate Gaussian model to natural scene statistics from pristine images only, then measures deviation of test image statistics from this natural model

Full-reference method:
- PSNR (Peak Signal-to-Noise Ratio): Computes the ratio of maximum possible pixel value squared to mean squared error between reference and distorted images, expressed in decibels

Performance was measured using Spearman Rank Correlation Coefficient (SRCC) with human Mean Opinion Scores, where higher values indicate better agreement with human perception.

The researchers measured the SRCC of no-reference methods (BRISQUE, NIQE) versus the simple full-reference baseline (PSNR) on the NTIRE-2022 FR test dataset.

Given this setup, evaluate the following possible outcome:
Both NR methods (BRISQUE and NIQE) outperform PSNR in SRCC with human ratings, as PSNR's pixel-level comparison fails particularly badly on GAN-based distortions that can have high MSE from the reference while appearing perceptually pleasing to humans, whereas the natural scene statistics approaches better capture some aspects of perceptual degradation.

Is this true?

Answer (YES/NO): NO